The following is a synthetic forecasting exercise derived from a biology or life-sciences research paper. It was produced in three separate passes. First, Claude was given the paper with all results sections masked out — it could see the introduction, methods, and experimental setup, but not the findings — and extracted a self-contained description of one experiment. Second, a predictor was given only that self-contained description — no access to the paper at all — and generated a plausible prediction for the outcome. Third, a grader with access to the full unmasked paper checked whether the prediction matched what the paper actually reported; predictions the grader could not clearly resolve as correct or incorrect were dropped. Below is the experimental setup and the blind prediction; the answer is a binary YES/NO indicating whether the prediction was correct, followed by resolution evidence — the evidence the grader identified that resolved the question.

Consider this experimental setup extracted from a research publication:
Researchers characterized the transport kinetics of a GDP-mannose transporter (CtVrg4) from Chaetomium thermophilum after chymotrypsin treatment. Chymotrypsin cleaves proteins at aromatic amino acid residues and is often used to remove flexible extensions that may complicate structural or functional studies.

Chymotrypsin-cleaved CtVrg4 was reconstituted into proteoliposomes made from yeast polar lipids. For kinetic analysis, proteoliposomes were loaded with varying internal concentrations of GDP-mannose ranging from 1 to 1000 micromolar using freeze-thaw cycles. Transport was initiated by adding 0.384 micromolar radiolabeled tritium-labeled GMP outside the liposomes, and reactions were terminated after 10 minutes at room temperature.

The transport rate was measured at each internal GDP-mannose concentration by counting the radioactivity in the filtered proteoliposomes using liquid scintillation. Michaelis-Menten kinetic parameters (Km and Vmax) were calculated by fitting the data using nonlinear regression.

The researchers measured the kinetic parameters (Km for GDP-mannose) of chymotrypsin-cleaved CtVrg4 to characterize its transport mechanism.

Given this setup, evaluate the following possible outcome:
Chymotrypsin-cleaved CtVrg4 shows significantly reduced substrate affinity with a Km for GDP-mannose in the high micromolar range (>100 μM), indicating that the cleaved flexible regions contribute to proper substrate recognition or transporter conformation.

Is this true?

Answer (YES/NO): NO